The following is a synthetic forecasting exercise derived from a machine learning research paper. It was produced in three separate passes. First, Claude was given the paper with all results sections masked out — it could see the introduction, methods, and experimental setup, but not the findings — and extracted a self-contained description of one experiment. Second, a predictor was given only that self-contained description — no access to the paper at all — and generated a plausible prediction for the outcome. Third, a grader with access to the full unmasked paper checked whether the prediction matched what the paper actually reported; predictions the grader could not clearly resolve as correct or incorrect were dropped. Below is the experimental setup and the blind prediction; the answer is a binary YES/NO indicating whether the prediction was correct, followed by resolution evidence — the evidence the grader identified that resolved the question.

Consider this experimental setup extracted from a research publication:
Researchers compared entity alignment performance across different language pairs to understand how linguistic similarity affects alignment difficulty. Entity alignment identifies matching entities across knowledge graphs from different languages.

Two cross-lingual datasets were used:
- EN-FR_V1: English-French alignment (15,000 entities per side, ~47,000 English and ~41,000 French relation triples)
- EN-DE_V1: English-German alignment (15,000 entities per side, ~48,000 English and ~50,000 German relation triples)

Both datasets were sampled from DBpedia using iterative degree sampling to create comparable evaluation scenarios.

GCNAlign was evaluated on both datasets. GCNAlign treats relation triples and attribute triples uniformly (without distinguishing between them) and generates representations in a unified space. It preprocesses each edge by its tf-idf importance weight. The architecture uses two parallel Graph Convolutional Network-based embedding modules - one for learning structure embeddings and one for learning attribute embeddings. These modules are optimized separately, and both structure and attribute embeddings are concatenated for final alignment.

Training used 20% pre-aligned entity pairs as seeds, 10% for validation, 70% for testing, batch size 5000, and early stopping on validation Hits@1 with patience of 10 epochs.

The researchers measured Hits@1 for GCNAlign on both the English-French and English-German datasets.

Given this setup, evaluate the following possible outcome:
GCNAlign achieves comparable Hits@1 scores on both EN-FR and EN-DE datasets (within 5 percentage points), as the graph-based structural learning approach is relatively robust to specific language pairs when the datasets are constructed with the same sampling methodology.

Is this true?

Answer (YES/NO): NO